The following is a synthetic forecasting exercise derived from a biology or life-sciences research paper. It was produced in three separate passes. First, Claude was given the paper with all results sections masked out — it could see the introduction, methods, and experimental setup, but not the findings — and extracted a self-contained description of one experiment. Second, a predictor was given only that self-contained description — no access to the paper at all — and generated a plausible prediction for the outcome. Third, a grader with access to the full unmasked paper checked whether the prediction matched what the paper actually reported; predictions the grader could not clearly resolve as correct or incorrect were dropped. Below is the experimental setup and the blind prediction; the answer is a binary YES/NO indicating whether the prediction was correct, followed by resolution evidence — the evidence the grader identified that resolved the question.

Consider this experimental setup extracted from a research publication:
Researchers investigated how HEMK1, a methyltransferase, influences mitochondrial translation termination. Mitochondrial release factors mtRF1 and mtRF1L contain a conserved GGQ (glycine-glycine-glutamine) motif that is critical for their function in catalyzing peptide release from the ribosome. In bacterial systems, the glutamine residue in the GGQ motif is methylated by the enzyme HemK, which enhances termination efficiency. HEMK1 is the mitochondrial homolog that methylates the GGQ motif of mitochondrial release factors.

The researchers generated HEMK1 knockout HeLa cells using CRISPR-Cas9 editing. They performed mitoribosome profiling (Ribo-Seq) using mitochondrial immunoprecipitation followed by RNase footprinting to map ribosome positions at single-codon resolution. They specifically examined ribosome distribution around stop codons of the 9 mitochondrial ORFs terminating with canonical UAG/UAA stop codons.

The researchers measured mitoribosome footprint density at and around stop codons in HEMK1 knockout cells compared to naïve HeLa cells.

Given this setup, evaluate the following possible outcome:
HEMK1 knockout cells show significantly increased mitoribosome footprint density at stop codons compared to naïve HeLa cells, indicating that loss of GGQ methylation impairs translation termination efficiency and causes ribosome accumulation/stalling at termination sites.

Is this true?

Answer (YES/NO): NO